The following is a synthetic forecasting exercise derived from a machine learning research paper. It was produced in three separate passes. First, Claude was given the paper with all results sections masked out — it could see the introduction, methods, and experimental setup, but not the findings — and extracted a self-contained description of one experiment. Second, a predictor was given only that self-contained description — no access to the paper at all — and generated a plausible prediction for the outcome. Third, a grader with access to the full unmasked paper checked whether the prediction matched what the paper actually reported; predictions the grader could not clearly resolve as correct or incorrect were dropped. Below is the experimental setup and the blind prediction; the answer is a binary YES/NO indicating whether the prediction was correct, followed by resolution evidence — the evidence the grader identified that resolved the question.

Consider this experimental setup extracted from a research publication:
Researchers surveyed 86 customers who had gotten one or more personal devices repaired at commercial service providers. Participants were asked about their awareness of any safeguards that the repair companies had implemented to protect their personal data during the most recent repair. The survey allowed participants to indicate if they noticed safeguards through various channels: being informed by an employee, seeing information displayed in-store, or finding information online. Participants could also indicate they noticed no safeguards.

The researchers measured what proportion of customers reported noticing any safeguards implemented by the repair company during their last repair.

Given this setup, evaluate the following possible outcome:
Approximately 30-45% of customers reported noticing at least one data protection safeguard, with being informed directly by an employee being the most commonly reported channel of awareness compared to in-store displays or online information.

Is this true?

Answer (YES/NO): NO